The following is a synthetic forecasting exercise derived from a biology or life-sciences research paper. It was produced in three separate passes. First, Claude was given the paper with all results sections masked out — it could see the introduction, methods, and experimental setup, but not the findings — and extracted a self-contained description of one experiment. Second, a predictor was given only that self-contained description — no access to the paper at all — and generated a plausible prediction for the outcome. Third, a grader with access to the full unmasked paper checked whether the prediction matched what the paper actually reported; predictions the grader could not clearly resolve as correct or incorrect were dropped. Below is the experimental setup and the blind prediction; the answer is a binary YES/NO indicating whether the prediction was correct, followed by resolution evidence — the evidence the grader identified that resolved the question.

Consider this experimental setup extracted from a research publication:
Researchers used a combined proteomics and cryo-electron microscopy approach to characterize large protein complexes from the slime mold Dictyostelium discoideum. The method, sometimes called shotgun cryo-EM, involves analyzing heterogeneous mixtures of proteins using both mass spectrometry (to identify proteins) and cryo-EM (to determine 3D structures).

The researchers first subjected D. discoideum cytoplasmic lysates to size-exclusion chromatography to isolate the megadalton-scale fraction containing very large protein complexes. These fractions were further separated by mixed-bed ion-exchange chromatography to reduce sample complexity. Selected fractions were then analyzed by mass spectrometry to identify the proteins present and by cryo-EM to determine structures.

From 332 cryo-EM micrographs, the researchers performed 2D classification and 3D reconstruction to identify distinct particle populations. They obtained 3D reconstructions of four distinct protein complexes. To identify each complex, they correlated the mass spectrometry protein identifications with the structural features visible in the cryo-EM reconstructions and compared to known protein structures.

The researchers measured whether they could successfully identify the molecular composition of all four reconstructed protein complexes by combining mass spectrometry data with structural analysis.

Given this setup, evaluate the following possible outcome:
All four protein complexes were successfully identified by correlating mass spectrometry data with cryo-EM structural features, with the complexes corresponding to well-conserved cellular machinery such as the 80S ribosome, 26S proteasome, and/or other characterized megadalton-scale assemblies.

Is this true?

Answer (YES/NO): NO